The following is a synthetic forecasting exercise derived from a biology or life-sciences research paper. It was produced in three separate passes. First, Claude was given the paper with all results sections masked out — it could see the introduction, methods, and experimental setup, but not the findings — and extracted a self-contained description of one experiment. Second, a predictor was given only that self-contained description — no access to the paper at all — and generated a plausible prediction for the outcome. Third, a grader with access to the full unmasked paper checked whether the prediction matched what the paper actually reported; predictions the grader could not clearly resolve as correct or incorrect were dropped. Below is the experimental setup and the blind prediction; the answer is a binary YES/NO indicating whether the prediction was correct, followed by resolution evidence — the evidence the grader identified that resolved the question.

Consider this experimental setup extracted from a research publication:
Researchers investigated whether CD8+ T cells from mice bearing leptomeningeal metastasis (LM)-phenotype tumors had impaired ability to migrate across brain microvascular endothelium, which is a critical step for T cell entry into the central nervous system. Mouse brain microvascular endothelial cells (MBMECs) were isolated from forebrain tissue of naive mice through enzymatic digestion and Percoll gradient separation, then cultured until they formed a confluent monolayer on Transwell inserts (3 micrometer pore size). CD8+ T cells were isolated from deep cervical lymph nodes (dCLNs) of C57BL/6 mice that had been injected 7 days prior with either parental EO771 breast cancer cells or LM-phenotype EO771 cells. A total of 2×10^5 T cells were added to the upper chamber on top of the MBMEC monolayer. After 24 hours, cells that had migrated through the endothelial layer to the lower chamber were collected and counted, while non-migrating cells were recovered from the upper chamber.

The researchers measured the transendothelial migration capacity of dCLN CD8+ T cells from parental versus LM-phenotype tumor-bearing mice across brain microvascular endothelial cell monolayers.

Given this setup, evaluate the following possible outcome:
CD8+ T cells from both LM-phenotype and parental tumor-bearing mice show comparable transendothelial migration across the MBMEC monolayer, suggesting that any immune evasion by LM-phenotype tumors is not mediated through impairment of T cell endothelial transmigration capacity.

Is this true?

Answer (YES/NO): NO